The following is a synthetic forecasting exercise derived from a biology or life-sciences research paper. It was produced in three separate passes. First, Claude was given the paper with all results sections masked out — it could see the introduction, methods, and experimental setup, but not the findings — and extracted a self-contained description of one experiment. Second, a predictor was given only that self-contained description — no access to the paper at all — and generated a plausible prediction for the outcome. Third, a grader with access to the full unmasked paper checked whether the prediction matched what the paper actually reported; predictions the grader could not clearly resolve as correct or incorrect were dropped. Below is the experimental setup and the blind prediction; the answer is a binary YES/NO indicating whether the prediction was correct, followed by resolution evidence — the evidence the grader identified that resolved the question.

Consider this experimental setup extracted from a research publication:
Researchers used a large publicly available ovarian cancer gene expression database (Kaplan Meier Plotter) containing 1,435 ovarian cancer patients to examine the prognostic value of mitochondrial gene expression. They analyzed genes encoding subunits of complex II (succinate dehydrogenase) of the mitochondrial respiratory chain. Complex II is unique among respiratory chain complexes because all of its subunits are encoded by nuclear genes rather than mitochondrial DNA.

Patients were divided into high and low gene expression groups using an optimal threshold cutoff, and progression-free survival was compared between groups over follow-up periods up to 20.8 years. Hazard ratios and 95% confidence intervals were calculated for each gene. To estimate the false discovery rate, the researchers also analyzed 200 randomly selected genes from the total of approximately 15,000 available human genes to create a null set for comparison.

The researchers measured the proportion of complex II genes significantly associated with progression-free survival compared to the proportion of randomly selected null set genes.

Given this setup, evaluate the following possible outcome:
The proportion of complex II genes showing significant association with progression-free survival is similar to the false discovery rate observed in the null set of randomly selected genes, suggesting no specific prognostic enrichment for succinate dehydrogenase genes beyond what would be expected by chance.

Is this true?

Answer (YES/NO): NO